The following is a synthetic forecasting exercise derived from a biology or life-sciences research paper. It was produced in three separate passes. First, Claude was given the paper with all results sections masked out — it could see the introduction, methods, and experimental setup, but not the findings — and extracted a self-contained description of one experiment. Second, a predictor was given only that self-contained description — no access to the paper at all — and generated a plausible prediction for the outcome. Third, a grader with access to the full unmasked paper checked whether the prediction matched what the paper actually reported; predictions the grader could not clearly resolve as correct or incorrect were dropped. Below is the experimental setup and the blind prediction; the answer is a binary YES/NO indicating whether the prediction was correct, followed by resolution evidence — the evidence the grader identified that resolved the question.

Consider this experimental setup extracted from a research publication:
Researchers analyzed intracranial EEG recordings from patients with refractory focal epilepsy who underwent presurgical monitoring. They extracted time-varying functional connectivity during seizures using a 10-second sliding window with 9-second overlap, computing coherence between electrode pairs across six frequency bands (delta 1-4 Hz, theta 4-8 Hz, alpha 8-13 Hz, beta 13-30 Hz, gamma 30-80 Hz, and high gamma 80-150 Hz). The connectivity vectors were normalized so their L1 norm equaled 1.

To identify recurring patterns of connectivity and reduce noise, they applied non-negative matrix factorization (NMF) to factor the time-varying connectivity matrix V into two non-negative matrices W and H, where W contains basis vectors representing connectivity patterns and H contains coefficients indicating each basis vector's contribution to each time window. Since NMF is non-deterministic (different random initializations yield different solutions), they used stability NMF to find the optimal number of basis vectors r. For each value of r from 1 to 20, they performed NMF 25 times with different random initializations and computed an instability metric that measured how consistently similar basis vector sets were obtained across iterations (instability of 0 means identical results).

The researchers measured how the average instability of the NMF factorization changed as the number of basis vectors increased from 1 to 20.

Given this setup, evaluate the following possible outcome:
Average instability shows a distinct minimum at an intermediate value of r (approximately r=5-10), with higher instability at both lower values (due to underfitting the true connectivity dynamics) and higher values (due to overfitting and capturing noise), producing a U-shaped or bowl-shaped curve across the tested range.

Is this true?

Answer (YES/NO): NO